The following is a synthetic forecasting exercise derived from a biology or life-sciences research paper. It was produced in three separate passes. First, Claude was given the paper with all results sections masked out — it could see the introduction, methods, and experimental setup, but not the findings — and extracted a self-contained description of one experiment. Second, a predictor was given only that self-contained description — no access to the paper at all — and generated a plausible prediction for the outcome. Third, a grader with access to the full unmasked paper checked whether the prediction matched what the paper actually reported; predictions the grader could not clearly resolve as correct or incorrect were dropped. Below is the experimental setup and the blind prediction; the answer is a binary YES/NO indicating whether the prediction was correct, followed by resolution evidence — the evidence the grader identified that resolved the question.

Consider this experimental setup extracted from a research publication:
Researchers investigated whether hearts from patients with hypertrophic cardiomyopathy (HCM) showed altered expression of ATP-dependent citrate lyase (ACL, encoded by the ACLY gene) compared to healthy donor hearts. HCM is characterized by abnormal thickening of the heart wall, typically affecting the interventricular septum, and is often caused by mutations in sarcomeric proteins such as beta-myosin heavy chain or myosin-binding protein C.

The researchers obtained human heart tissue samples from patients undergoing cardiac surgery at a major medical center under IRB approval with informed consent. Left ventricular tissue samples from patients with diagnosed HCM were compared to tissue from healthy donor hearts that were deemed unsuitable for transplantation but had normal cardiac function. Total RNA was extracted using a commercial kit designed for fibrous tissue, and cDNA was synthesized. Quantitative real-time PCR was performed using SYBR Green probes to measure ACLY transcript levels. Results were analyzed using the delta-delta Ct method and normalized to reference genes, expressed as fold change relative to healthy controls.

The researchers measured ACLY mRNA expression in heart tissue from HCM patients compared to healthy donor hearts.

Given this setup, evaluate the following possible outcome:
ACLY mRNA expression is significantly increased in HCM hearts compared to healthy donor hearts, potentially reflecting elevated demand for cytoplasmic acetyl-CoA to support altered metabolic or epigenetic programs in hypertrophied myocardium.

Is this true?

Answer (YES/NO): NO